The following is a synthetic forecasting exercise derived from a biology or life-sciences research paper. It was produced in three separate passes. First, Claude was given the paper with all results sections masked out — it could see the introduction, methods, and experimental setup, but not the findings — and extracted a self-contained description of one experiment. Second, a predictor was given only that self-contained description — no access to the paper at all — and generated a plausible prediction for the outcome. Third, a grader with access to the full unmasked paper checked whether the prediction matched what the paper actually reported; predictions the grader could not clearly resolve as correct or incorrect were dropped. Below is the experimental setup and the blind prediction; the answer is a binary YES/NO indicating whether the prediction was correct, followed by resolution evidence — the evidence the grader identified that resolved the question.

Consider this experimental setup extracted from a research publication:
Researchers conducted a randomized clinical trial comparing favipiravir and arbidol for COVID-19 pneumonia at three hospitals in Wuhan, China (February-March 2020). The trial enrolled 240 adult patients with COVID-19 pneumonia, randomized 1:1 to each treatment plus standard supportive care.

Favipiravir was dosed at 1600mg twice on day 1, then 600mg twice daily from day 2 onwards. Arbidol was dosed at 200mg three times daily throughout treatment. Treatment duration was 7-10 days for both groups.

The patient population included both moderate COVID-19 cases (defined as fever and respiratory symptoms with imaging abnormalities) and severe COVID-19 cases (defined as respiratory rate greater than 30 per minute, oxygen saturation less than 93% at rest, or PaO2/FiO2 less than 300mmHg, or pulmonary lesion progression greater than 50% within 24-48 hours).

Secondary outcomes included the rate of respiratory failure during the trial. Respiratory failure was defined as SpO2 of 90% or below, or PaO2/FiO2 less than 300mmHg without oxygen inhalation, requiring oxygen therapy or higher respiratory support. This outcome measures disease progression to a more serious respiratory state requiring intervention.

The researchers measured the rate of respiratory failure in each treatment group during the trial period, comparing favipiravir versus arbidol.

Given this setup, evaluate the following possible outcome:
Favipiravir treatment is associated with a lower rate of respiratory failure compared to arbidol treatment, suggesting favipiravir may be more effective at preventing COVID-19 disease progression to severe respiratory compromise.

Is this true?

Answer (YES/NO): NO